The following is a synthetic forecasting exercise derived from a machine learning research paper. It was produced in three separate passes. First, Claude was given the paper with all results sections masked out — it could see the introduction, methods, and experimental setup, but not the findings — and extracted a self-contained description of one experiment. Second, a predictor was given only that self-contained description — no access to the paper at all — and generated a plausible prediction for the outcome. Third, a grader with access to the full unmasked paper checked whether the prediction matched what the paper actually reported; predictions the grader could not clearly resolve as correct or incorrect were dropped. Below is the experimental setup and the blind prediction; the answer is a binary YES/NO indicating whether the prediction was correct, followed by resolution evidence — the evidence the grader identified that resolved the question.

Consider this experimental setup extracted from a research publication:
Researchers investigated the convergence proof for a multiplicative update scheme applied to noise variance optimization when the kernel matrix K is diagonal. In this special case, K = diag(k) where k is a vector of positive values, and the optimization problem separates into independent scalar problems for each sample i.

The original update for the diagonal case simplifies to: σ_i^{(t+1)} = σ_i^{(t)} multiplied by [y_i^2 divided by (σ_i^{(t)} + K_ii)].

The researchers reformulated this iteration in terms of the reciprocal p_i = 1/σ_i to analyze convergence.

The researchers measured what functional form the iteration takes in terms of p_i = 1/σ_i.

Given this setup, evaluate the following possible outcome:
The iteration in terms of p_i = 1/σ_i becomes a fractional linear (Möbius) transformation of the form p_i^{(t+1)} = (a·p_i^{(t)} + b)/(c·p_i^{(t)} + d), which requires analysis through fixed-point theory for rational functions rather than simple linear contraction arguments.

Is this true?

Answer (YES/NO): NO